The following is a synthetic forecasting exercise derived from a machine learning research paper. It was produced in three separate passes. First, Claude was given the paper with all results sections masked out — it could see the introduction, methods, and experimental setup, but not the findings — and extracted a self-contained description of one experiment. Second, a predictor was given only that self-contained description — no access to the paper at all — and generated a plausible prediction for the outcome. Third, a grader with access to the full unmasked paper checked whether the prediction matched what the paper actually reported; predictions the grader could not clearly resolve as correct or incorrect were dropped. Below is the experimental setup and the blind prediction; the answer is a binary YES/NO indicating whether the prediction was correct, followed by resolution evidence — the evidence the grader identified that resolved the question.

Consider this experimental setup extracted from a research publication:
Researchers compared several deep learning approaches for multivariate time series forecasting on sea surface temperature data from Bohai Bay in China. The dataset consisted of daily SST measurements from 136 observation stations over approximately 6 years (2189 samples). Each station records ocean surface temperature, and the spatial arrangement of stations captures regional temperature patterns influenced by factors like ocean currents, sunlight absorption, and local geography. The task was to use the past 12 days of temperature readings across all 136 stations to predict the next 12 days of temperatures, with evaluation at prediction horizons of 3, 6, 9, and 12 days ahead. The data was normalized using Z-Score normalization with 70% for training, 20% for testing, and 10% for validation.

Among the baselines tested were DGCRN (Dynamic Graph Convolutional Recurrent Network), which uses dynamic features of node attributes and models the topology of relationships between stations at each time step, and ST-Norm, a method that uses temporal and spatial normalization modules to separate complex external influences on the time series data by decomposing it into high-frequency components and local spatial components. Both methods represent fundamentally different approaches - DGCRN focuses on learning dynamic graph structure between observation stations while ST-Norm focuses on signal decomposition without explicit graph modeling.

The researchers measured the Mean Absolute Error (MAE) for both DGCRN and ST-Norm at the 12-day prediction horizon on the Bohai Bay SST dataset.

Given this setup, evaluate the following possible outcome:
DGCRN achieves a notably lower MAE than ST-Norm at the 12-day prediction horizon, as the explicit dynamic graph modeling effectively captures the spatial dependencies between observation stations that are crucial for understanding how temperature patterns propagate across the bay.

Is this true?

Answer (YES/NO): NO